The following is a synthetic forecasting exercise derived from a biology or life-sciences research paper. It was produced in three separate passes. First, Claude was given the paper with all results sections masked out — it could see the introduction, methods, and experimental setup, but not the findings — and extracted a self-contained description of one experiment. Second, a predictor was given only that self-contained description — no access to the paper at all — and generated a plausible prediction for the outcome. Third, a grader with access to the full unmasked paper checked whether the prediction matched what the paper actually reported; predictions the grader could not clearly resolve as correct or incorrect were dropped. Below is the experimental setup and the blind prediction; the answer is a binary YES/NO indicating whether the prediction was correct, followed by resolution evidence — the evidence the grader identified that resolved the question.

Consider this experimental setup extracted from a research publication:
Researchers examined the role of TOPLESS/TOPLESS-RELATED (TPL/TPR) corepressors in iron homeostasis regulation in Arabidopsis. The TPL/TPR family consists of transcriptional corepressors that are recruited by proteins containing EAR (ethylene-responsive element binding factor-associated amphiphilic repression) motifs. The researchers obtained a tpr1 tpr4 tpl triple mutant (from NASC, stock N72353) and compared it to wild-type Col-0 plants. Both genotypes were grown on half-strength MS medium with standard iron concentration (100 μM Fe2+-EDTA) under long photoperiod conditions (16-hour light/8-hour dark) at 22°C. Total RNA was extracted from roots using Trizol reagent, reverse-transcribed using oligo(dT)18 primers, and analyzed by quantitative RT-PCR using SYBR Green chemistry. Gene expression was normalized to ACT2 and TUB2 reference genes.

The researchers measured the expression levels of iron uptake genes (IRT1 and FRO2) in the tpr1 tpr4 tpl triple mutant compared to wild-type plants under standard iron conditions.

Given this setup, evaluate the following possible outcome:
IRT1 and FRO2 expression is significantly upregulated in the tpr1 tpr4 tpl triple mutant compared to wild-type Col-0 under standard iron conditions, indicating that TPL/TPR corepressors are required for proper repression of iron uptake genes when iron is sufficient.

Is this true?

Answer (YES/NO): YES